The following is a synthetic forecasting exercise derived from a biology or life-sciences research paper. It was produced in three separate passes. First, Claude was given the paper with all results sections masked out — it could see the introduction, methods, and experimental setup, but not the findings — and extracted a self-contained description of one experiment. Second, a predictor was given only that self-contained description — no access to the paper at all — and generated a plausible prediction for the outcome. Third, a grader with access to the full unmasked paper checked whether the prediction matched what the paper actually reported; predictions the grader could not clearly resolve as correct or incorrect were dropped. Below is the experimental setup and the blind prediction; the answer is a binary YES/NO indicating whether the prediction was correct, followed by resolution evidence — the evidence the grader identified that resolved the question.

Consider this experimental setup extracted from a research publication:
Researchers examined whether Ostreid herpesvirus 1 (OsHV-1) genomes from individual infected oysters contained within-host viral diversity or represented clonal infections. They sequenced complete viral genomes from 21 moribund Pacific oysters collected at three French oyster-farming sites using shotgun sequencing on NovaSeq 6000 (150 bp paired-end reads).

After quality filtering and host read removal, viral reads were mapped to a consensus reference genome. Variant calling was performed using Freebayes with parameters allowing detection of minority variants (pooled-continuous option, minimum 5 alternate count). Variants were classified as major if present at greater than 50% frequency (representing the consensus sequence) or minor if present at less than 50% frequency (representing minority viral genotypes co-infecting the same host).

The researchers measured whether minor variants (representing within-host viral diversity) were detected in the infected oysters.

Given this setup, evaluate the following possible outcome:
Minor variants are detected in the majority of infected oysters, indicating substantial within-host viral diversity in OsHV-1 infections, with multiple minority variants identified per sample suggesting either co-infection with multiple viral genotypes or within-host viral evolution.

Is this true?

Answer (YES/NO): YES